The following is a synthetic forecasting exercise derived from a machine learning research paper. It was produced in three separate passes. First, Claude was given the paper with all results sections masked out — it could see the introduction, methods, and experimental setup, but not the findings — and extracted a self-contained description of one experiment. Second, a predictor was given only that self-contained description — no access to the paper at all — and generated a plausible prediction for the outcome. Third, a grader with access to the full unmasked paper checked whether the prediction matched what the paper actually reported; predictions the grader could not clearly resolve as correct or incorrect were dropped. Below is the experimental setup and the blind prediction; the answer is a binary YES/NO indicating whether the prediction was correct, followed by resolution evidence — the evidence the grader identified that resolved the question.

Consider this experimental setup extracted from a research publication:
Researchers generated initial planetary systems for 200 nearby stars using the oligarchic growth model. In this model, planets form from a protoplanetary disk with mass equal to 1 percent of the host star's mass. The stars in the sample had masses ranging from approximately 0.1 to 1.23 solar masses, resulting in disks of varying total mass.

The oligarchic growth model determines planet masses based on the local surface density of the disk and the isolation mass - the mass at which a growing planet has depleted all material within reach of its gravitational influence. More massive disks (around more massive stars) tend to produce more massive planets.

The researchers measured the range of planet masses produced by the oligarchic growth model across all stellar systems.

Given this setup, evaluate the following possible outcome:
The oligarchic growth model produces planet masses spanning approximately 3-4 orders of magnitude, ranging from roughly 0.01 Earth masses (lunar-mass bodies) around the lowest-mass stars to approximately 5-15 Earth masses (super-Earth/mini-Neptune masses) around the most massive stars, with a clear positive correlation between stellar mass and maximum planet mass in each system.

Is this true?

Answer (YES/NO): NO